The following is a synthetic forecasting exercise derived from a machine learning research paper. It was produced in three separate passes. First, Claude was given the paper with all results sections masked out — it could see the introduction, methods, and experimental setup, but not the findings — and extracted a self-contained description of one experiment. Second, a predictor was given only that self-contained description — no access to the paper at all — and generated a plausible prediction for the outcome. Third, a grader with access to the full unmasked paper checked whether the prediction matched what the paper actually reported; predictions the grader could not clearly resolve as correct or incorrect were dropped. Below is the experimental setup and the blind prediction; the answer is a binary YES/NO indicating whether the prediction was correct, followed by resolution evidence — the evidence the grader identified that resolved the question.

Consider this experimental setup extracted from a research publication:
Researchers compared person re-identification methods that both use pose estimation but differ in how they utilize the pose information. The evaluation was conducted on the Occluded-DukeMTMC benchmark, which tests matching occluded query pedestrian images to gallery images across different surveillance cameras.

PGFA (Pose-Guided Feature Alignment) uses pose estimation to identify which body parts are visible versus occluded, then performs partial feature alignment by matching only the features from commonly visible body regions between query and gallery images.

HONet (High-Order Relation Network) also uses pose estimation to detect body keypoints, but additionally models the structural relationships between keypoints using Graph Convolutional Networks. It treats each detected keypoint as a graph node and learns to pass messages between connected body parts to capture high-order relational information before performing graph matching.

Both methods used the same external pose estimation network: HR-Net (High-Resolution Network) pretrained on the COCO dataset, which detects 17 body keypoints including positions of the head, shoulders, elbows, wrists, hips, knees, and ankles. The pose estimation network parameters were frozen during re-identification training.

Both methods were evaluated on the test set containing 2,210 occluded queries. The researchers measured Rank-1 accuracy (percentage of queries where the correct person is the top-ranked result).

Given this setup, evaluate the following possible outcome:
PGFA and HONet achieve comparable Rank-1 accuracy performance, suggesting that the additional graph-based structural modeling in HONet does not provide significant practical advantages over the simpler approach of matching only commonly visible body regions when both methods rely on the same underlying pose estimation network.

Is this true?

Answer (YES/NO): NO